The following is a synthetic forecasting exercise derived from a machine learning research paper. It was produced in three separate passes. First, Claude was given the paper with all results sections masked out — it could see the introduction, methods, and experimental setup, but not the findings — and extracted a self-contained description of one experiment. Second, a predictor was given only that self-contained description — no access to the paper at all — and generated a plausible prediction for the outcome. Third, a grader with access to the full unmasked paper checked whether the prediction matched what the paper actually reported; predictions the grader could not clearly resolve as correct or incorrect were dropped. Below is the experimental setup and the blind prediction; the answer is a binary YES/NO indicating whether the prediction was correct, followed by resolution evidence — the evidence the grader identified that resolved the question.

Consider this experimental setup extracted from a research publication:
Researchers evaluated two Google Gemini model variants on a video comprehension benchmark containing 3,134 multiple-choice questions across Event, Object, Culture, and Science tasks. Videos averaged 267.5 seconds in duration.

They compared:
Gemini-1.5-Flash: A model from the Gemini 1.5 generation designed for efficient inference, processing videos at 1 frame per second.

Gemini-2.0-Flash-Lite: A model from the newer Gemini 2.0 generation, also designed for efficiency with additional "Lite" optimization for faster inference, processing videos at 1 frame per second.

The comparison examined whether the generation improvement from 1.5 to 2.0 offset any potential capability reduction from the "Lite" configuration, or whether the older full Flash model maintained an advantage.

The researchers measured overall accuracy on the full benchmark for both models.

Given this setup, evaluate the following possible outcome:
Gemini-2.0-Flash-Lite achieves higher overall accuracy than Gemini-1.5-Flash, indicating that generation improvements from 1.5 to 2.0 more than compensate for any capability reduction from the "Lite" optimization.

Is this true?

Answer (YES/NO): YES